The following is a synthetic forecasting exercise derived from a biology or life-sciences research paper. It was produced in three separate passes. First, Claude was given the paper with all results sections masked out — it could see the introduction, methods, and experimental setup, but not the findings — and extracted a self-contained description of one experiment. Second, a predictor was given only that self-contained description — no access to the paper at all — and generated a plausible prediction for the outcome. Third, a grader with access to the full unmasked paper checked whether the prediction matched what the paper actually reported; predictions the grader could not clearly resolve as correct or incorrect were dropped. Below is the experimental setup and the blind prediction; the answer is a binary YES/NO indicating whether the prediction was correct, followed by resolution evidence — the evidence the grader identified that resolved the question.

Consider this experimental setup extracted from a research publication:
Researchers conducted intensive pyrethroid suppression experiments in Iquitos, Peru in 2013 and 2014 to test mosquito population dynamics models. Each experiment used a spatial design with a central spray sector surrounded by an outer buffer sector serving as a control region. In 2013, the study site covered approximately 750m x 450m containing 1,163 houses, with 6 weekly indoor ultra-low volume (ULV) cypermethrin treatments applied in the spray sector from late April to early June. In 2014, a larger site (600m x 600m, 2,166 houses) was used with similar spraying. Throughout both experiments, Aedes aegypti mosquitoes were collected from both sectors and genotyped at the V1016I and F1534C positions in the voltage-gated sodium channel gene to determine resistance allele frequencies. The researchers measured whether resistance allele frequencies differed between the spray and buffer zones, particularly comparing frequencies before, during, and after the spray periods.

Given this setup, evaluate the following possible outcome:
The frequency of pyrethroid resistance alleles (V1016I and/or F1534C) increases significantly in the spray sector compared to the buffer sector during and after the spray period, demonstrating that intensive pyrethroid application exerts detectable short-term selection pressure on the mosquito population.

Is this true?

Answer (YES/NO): YES